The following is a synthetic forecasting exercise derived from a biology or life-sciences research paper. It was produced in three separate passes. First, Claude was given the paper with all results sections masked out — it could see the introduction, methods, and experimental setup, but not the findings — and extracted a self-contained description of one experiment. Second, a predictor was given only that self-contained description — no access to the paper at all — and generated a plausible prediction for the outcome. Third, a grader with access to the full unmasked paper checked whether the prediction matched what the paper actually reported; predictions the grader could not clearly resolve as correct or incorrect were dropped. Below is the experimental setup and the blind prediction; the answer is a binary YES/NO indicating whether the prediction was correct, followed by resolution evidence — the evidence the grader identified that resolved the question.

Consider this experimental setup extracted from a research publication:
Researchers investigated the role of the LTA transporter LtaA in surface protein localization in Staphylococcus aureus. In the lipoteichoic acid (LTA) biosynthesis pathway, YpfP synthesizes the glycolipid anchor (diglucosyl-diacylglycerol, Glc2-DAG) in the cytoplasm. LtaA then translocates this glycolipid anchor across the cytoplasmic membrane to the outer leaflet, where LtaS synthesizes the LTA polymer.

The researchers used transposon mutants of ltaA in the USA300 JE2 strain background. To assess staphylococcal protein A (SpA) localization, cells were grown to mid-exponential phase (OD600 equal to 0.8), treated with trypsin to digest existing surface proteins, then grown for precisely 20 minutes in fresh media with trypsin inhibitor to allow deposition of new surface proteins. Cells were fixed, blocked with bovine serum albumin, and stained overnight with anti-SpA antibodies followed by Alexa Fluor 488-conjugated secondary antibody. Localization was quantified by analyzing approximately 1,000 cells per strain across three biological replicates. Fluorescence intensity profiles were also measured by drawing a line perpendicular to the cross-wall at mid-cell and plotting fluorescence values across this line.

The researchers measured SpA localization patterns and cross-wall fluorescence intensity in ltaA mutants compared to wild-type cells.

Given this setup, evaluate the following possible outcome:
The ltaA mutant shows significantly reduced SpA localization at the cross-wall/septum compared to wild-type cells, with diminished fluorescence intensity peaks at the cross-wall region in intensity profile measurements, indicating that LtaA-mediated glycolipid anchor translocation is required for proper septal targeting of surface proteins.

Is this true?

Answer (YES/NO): NO